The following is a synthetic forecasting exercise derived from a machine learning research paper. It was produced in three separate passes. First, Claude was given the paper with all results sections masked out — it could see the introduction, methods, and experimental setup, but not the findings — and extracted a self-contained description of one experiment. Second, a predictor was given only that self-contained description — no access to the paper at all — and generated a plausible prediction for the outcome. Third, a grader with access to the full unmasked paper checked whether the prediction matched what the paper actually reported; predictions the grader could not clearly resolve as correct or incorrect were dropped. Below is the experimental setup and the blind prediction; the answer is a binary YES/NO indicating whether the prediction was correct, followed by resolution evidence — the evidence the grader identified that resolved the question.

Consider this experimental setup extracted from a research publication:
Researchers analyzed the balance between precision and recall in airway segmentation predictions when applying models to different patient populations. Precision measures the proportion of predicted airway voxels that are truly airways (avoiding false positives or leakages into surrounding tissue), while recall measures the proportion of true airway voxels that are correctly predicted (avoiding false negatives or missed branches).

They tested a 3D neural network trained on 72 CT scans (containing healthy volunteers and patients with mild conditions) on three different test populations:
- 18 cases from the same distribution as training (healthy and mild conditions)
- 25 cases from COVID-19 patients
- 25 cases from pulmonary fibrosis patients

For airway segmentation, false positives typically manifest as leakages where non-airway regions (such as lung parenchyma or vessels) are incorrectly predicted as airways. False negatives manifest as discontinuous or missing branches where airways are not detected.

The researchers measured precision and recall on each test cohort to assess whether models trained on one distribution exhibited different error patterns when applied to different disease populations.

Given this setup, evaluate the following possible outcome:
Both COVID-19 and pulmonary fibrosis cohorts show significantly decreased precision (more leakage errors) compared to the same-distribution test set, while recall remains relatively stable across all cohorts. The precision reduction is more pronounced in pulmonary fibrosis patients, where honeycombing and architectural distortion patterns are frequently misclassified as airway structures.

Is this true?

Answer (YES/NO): NO